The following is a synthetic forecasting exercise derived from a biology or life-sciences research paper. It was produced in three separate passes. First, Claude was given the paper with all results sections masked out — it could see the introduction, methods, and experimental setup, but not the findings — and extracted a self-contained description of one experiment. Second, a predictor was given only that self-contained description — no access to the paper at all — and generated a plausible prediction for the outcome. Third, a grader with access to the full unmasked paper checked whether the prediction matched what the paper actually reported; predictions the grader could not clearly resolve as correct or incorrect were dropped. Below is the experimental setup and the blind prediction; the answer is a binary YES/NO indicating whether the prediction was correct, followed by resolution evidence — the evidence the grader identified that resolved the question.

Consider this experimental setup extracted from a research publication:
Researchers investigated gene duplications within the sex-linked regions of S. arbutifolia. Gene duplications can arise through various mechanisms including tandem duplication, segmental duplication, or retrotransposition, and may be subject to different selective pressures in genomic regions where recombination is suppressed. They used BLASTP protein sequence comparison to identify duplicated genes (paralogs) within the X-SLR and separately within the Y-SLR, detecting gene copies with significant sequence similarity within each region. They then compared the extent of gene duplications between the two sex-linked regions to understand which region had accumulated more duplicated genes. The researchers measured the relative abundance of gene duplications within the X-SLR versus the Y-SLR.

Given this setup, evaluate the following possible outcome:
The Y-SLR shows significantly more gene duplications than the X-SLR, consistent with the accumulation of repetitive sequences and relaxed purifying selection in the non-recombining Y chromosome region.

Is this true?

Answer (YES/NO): NO